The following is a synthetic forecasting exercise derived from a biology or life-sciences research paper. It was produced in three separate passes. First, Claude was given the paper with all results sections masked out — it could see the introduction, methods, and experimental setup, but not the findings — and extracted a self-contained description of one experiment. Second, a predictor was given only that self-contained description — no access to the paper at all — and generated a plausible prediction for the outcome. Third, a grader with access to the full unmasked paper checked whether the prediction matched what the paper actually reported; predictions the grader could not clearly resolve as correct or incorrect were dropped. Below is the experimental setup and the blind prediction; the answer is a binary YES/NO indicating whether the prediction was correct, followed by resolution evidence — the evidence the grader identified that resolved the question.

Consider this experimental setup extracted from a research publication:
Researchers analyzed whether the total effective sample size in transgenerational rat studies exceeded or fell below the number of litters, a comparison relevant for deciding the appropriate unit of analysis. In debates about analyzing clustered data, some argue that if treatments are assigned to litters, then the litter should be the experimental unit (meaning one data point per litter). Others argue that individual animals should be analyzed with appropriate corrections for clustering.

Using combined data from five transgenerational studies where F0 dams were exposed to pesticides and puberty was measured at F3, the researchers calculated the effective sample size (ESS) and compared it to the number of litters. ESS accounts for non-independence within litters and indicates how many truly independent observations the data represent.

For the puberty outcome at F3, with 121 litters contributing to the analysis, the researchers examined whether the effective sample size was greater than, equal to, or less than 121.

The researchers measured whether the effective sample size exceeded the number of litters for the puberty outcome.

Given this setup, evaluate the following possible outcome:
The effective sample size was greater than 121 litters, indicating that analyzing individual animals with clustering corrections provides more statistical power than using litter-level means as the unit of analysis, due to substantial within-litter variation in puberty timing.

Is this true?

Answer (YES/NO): YES